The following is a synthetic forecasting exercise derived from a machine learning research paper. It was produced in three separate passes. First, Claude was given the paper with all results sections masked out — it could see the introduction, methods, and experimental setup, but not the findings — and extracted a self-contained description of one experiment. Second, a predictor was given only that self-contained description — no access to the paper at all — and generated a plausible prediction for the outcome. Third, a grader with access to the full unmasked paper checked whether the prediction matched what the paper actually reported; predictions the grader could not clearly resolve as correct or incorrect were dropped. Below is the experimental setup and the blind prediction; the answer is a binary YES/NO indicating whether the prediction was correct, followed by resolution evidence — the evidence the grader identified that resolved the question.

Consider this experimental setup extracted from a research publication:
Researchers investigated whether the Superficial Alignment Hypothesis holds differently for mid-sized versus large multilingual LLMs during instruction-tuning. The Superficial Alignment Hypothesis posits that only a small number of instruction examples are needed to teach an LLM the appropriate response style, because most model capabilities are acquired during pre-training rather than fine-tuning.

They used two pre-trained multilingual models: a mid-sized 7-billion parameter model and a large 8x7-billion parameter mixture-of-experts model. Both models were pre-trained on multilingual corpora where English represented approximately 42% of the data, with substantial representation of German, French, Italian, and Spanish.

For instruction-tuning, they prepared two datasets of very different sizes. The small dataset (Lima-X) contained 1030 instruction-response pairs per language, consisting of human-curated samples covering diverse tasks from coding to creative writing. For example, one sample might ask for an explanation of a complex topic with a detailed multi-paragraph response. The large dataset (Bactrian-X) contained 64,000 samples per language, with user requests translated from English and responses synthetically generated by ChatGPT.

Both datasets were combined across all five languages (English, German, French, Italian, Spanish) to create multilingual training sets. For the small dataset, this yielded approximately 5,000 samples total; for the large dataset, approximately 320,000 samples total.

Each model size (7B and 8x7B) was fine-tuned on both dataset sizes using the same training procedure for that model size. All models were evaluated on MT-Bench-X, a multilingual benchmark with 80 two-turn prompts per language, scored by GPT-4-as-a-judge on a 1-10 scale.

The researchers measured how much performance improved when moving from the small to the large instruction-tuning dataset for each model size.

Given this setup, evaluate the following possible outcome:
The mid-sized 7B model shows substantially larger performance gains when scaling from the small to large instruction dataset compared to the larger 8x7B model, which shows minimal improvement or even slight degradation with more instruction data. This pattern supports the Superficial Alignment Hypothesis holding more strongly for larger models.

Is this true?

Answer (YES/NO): YES